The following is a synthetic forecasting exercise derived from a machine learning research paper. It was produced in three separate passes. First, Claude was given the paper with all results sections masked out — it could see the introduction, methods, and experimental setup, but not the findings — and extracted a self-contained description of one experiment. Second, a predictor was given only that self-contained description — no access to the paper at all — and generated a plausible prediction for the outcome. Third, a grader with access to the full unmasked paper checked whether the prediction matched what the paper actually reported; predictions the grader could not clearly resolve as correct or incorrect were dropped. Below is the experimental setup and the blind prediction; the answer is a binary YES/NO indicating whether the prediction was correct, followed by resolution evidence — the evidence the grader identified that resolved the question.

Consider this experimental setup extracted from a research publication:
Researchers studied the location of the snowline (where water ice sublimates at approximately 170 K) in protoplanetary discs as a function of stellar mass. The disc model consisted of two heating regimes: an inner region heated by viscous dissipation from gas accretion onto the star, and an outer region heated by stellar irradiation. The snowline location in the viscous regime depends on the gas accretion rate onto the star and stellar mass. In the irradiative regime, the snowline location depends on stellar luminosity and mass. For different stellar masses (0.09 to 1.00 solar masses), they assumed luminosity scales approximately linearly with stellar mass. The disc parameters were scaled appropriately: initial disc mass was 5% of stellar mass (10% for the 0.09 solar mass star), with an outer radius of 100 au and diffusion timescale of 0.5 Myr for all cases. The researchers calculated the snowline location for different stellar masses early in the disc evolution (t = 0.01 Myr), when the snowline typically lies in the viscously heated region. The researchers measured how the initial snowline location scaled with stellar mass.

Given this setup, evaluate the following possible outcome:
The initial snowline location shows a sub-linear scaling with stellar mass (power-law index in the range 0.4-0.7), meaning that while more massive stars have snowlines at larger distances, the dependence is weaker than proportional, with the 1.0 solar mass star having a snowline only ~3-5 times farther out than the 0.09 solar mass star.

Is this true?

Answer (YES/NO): YES